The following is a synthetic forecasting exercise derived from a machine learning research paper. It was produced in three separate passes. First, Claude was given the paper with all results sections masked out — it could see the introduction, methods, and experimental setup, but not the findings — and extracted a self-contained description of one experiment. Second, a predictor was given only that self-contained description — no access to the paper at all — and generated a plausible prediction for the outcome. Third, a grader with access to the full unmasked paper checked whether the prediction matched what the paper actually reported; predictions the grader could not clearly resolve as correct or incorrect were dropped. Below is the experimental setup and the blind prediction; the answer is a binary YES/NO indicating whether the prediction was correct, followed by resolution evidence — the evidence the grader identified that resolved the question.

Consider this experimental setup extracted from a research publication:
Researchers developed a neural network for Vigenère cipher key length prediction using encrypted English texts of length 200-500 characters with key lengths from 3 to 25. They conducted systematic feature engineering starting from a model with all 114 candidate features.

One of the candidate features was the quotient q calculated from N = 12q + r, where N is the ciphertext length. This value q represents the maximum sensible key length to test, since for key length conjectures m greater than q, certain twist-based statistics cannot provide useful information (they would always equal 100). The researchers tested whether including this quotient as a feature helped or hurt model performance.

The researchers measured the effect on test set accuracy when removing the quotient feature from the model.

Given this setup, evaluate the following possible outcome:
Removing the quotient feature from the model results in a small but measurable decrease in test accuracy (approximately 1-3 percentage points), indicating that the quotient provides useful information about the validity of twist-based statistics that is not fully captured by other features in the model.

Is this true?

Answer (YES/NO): NO